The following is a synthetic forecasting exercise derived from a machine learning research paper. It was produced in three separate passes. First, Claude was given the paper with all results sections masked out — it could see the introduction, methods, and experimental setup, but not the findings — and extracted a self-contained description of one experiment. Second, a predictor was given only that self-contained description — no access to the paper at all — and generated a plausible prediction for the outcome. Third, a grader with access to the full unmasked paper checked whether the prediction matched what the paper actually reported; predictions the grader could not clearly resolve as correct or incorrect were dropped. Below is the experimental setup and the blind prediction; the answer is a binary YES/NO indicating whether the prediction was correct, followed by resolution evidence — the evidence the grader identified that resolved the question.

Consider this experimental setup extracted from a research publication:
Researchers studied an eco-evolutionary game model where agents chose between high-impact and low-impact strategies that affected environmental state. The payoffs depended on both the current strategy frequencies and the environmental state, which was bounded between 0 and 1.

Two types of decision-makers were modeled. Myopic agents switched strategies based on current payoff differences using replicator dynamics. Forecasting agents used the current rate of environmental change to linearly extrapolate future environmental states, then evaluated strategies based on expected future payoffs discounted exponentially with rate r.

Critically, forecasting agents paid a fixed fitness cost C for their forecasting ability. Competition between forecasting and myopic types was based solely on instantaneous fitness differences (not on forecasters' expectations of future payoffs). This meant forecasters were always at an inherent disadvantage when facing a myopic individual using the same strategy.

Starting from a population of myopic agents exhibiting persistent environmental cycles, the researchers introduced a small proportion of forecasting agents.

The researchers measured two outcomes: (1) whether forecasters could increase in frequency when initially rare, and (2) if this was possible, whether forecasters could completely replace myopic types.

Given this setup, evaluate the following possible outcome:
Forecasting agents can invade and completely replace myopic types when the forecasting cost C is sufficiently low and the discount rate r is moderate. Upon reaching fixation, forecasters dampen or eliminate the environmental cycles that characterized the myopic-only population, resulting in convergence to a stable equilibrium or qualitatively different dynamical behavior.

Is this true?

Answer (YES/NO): NO